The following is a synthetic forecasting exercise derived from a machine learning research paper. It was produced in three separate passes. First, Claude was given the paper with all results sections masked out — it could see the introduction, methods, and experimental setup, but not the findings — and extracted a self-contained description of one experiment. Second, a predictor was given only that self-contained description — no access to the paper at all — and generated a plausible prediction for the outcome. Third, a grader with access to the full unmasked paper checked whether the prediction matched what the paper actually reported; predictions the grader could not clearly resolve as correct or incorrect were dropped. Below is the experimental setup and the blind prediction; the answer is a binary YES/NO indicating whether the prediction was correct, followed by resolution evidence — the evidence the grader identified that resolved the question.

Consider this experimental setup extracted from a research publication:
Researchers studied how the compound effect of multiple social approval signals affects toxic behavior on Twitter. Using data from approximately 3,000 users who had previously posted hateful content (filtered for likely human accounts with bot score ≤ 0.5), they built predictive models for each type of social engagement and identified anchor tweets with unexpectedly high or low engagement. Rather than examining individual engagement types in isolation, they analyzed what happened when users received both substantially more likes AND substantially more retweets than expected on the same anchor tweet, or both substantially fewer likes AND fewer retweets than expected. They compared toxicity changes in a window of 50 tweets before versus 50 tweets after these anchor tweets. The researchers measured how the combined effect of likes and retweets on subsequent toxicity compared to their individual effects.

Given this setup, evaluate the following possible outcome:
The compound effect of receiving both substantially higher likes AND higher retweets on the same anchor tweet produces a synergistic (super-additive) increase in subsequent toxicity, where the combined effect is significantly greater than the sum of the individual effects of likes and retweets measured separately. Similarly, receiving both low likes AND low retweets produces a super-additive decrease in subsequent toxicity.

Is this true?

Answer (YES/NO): NO